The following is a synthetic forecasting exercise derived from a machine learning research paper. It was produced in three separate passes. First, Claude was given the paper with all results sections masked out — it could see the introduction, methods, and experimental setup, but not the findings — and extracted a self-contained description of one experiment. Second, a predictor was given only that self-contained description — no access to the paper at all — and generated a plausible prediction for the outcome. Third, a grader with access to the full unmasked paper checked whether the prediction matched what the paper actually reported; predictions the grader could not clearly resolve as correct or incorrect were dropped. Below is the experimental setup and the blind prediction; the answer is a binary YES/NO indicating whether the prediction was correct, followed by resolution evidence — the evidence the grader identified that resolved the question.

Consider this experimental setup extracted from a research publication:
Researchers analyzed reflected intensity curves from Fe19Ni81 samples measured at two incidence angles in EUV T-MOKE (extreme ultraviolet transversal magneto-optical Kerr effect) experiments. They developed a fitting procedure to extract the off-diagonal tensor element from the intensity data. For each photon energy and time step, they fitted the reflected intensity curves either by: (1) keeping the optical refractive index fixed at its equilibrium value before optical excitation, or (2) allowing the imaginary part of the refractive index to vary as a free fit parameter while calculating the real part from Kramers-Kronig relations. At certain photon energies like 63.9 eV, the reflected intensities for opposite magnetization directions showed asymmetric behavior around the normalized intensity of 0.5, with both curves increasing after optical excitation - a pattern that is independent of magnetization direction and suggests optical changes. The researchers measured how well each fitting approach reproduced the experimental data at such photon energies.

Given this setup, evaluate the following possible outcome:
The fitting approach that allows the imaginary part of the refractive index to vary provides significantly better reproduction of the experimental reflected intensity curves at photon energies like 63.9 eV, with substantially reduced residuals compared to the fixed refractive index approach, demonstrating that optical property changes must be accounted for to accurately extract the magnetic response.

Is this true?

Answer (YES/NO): YES